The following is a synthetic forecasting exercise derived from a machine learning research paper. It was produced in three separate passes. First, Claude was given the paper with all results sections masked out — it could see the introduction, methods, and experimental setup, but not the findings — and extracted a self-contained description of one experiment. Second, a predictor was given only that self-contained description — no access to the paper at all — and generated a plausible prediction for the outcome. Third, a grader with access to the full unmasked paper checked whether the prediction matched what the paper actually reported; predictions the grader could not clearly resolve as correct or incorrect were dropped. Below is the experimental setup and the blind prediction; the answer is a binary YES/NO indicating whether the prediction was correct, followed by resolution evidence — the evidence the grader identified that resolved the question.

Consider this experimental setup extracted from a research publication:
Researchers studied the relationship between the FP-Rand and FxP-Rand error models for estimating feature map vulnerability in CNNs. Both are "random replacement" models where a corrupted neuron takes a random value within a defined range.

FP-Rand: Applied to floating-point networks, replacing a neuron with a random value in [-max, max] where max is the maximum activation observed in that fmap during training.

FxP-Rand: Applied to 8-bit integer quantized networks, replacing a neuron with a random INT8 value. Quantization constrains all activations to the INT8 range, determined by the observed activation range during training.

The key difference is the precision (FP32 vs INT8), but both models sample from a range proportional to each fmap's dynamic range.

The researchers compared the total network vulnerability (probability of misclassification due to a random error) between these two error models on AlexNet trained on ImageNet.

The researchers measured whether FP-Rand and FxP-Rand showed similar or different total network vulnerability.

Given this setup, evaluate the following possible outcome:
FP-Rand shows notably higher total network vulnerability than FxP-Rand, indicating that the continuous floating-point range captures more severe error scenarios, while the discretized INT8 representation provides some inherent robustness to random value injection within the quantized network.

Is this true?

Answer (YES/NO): NO